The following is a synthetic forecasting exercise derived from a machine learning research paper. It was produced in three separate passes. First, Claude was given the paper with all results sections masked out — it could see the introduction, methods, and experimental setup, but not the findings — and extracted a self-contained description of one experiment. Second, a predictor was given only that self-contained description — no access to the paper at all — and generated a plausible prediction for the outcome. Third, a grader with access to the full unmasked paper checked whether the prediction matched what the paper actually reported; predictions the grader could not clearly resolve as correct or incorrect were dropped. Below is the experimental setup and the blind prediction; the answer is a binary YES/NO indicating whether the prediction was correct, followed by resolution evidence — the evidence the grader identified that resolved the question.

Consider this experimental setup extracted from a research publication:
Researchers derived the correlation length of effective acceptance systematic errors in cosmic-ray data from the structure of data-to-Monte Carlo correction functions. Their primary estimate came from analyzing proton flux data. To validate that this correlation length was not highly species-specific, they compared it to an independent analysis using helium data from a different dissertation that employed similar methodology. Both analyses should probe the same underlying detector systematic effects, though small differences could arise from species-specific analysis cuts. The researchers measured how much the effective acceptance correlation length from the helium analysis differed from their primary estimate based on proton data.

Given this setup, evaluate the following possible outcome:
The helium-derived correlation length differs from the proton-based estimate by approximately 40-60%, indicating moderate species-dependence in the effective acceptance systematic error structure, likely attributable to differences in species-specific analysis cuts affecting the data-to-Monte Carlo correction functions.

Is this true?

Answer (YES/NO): NO